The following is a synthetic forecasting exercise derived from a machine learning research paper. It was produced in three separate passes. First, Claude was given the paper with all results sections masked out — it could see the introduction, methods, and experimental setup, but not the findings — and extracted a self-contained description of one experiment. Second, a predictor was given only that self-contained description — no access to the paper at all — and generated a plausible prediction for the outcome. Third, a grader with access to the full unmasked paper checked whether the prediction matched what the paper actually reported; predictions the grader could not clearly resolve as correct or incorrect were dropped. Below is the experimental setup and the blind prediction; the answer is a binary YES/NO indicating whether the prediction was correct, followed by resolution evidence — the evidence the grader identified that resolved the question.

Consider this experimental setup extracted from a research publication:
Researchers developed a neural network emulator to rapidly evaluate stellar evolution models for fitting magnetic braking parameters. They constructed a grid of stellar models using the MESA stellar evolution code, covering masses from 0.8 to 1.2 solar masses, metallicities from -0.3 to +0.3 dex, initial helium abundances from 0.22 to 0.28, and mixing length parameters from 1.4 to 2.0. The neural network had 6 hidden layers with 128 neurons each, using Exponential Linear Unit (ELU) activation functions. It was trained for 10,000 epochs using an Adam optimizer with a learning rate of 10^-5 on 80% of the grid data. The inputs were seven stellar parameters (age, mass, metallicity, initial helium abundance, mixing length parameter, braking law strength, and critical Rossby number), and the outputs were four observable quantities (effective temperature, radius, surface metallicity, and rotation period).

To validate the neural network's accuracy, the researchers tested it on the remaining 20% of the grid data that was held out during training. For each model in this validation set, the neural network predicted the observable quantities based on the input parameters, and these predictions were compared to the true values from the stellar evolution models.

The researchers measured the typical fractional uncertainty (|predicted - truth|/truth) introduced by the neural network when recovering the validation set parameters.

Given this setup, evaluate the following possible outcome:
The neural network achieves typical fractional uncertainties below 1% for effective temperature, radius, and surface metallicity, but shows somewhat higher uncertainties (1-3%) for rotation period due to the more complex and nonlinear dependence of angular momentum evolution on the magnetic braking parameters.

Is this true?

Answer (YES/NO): NO